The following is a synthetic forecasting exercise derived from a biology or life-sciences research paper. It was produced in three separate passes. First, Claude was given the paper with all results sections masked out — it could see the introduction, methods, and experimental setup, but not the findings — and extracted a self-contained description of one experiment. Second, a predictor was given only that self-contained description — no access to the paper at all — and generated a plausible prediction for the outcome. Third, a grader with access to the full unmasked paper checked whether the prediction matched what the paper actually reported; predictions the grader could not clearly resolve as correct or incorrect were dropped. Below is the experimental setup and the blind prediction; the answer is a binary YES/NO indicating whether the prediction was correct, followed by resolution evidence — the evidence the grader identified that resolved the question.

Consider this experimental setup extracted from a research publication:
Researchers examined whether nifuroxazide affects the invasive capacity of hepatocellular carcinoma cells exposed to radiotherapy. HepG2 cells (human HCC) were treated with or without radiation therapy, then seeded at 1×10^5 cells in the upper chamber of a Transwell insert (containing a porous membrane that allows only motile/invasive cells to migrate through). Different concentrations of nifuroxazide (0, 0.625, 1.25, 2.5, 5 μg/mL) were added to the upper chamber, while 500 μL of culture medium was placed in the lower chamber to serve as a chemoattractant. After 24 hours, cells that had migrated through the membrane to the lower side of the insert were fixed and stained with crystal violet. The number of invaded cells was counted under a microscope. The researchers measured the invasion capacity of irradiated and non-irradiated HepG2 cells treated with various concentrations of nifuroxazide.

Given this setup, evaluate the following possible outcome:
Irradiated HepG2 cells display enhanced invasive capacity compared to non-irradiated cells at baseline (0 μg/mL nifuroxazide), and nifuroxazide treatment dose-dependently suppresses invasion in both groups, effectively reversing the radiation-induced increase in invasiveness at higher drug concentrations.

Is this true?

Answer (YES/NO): NO